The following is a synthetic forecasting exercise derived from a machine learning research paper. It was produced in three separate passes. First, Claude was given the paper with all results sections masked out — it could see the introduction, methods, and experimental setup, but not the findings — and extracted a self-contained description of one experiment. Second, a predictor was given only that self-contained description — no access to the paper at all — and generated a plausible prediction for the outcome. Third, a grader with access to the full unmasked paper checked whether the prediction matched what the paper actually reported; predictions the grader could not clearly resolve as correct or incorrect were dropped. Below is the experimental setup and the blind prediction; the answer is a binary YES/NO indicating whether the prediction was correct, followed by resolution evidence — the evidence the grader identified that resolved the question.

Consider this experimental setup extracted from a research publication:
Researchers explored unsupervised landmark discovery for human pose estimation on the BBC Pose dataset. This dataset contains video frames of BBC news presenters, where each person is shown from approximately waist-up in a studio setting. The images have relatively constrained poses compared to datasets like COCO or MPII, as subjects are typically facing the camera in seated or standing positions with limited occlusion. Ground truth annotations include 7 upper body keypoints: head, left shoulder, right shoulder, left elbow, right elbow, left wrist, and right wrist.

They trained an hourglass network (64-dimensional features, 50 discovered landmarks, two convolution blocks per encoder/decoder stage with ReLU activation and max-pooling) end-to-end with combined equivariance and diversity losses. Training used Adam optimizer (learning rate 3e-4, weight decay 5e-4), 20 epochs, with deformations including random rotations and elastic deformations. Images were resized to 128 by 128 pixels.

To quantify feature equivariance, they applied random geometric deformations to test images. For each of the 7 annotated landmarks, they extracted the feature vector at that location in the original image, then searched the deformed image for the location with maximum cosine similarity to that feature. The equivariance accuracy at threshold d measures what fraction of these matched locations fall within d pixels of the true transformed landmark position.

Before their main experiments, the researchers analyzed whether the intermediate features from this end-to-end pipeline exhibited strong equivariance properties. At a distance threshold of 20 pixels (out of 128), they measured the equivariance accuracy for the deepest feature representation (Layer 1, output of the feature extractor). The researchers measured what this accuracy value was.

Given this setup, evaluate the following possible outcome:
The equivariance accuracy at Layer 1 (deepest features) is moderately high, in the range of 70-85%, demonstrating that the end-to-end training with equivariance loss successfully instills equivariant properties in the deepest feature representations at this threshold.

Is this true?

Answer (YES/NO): NO